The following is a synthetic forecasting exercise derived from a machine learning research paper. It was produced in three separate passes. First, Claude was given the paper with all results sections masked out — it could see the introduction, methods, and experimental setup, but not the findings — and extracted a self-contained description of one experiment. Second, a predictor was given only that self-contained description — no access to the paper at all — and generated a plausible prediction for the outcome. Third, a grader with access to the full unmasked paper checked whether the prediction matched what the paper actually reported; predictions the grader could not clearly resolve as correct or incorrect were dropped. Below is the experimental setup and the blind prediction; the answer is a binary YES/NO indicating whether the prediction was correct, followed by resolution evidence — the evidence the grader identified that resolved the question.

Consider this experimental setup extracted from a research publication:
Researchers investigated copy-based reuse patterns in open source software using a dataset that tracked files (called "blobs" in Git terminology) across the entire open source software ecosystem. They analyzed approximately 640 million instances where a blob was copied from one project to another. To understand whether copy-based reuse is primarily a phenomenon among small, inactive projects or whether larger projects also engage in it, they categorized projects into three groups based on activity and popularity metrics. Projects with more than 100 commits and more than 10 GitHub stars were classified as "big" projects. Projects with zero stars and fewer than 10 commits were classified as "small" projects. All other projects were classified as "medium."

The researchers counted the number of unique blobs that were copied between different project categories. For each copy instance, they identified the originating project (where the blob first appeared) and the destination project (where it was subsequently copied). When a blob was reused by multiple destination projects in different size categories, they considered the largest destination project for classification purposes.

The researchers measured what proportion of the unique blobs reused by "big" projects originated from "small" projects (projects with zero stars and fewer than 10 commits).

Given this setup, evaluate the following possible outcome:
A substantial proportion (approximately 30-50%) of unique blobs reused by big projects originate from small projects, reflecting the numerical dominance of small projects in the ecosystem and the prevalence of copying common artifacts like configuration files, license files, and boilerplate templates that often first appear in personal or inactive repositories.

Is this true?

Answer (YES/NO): NO